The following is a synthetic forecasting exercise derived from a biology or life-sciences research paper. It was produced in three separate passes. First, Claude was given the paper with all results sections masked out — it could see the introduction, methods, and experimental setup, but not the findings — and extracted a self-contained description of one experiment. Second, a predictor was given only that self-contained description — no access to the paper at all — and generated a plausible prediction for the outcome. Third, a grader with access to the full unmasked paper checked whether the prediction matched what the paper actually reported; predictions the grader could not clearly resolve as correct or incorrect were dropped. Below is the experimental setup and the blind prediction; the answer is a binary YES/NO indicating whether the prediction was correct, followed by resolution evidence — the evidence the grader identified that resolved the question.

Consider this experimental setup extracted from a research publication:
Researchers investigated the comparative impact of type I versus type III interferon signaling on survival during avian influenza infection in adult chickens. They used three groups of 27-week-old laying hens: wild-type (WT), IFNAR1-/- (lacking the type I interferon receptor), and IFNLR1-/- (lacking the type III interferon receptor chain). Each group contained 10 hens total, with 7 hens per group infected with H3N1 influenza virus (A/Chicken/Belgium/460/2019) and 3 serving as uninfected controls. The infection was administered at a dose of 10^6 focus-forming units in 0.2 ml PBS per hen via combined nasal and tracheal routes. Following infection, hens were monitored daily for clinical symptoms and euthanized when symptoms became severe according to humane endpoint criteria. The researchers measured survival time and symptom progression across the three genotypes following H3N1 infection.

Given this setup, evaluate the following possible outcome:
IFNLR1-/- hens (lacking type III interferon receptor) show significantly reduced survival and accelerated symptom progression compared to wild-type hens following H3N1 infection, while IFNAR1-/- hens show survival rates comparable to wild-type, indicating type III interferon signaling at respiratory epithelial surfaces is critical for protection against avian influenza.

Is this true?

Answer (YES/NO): NO